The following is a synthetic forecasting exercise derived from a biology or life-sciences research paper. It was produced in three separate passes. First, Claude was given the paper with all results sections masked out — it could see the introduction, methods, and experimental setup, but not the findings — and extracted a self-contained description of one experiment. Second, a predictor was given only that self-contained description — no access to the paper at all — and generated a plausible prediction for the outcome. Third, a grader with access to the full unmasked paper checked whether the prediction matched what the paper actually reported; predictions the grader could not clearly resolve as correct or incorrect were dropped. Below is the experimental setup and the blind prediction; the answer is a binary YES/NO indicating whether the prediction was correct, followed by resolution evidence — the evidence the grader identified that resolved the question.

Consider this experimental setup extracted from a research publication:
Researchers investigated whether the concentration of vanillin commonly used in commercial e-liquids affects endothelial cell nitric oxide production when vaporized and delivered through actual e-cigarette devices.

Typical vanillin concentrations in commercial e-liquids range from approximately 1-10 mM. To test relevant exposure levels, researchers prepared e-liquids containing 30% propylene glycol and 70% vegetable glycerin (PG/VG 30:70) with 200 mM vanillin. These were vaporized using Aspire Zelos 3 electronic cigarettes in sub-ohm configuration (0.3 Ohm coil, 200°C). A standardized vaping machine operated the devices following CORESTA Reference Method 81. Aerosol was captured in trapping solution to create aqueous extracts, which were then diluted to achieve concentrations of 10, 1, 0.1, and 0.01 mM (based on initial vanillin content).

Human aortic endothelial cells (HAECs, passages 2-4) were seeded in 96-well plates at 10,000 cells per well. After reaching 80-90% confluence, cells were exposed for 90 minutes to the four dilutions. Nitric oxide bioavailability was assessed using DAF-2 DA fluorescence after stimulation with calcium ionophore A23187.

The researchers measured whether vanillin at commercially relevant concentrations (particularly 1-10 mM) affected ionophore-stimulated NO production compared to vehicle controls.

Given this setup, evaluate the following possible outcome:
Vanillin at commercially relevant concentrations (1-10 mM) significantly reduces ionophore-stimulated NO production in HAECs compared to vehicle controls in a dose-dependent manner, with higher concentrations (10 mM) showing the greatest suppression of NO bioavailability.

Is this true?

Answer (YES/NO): NO